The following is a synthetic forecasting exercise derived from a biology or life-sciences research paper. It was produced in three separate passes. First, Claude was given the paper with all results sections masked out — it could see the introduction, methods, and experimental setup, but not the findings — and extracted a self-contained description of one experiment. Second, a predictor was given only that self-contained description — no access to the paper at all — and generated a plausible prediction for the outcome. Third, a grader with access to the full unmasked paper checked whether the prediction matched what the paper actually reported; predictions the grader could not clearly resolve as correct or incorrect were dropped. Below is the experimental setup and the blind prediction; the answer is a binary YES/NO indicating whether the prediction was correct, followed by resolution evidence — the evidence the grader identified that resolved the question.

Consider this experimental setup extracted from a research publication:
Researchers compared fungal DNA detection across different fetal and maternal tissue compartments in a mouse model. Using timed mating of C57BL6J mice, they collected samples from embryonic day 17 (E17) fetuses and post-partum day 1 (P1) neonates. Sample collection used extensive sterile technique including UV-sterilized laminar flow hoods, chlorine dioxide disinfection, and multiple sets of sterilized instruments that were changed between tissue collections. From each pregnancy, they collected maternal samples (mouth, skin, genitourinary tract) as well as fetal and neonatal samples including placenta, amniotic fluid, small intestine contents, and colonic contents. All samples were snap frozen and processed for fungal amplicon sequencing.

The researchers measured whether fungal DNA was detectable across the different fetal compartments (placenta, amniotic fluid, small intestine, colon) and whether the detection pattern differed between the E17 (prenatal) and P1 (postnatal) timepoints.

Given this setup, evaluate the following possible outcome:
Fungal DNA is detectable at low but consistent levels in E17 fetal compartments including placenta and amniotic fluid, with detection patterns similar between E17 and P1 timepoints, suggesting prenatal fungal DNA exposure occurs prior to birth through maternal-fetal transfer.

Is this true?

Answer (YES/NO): NO